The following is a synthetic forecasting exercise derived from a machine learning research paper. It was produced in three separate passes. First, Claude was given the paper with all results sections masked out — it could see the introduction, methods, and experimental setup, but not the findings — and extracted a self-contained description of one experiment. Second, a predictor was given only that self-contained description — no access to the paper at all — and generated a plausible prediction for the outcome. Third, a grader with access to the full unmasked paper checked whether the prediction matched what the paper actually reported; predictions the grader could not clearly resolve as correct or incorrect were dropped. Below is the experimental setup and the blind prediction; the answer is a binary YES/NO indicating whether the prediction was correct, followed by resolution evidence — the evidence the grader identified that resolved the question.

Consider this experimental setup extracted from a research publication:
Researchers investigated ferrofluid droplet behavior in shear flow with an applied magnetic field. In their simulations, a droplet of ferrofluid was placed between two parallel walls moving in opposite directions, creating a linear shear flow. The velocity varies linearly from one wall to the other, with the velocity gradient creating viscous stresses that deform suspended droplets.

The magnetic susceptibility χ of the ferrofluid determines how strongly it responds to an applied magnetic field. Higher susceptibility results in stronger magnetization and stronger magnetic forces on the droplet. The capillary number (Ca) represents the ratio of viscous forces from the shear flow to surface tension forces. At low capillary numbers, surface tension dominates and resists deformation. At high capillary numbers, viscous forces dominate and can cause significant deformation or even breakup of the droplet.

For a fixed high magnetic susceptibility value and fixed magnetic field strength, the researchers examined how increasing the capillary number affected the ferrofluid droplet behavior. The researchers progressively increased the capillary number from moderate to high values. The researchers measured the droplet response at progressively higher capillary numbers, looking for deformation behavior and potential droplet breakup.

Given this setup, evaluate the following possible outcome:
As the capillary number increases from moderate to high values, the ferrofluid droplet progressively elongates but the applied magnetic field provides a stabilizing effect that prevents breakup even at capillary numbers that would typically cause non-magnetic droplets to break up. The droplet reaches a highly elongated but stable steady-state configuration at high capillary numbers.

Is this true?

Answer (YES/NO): NO